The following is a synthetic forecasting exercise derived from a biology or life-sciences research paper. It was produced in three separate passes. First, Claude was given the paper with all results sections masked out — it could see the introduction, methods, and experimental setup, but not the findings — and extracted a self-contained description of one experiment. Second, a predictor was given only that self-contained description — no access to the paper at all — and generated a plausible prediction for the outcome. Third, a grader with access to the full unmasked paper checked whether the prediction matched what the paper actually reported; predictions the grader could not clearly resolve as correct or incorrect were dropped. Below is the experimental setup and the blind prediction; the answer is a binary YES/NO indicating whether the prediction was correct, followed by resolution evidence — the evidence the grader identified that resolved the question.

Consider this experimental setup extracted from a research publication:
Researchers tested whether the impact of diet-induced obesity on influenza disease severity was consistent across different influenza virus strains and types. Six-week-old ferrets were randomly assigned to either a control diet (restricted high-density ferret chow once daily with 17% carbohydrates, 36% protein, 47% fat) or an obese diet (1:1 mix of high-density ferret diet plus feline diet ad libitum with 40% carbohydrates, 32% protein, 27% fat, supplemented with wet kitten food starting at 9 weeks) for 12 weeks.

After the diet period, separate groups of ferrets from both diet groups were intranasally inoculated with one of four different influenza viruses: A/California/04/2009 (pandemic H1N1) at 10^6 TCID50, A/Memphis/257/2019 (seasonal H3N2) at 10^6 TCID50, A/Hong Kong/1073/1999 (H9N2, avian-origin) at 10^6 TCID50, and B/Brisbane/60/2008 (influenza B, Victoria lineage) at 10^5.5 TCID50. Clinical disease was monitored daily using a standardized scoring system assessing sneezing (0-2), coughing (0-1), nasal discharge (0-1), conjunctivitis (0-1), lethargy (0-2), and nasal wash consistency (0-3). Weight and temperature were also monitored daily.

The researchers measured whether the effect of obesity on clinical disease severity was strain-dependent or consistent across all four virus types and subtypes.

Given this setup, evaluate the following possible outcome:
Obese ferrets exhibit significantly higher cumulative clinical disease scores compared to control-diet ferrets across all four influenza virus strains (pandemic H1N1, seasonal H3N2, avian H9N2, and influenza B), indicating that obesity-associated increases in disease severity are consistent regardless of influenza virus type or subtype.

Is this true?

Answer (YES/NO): NO